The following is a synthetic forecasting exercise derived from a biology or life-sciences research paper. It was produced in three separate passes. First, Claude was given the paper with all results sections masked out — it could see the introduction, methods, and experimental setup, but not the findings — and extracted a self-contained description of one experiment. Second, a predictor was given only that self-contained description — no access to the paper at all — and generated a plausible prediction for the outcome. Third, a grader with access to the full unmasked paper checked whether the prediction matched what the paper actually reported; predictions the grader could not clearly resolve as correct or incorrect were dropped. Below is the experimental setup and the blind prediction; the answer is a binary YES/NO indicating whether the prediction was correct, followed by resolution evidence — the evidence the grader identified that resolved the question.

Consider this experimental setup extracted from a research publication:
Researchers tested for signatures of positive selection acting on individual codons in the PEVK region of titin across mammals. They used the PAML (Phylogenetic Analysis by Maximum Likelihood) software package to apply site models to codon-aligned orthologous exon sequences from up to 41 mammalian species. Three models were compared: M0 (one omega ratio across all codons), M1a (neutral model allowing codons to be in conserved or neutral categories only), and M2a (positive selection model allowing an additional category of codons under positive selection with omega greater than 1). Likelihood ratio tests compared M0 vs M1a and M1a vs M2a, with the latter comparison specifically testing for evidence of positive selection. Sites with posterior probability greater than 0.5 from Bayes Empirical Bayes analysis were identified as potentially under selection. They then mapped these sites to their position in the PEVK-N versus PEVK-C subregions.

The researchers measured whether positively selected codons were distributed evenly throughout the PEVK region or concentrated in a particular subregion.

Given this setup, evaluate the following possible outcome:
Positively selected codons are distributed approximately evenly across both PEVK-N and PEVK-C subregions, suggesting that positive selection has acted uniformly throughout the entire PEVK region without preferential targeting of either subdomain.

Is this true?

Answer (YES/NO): NO